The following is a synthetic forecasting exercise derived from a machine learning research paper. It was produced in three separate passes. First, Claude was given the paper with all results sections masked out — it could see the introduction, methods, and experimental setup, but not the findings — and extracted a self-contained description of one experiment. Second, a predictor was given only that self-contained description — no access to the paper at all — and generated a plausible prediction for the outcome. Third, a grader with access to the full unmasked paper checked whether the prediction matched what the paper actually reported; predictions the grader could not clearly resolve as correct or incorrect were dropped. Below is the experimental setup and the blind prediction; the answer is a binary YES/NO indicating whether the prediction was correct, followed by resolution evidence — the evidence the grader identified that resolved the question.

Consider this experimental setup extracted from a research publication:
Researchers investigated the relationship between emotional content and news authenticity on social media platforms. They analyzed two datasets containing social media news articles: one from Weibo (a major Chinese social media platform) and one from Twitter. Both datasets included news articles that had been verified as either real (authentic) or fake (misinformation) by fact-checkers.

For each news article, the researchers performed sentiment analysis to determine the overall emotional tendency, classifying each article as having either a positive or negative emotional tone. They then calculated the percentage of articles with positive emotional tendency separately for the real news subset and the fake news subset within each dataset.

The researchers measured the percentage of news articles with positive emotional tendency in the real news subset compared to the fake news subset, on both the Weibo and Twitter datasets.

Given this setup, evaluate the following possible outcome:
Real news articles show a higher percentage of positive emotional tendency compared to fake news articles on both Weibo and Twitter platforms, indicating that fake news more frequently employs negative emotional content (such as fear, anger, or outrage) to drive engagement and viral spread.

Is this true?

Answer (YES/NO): YES